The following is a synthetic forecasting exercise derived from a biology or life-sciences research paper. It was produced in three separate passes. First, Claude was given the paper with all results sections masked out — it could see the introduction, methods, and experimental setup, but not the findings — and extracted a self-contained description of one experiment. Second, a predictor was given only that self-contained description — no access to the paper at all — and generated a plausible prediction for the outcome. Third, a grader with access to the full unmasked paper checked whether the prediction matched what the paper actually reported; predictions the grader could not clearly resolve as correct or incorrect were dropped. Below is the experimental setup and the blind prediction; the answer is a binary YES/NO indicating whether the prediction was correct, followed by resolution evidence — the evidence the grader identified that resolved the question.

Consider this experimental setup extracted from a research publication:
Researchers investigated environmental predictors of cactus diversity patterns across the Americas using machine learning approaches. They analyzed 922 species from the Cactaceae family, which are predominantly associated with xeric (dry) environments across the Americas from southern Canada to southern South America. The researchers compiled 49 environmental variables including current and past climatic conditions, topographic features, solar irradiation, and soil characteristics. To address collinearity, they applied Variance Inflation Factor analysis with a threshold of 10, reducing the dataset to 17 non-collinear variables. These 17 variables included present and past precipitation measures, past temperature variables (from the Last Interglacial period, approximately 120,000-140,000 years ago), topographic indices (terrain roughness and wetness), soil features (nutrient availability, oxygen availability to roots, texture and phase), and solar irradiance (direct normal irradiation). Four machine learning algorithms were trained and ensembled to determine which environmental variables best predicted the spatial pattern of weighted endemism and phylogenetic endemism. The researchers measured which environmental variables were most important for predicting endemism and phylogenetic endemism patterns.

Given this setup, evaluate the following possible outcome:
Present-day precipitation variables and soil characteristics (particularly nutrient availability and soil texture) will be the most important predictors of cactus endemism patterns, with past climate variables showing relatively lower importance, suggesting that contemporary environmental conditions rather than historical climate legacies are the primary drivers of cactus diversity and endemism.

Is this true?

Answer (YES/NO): NO